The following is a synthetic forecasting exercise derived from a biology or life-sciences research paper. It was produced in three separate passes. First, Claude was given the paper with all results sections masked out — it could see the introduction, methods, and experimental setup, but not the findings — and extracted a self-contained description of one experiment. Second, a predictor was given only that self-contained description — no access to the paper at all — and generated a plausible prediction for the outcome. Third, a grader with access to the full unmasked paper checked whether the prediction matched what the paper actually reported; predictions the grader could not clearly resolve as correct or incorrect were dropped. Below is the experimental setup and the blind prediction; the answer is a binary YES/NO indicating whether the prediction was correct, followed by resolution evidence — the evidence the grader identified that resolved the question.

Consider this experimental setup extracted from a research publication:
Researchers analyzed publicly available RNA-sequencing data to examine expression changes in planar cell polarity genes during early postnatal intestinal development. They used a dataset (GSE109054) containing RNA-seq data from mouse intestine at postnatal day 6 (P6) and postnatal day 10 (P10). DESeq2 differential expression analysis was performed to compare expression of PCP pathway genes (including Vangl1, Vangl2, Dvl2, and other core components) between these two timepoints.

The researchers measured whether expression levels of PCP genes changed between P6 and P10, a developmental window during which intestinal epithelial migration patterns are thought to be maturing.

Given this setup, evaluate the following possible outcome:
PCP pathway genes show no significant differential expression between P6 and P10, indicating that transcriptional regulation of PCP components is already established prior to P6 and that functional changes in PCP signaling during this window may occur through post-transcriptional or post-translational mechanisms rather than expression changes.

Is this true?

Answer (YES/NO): NO